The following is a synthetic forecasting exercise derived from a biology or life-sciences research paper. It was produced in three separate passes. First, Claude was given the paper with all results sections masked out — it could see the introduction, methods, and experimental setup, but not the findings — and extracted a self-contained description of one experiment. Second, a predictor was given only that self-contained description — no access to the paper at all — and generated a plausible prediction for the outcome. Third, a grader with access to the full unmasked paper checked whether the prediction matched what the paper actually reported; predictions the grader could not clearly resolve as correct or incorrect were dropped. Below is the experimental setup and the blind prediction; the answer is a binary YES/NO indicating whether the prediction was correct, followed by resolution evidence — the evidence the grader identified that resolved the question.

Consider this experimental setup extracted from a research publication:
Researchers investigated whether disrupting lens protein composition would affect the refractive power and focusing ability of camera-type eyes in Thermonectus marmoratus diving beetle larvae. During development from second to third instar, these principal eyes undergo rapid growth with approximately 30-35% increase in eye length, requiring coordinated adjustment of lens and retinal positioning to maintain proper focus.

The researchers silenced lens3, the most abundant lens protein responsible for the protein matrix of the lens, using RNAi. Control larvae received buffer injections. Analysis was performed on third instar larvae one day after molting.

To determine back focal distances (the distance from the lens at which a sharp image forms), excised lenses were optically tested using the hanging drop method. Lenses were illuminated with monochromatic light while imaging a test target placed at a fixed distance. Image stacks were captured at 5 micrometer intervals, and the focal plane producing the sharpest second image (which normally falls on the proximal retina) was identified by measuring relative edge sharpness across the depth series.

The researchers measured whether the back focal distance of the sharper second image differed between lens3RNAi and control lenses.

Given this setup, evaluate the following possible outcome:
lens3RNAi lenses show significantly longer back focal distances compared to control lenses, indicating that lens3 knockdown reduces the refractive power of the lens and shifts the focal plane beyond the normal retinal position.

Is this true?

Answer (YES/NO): NO